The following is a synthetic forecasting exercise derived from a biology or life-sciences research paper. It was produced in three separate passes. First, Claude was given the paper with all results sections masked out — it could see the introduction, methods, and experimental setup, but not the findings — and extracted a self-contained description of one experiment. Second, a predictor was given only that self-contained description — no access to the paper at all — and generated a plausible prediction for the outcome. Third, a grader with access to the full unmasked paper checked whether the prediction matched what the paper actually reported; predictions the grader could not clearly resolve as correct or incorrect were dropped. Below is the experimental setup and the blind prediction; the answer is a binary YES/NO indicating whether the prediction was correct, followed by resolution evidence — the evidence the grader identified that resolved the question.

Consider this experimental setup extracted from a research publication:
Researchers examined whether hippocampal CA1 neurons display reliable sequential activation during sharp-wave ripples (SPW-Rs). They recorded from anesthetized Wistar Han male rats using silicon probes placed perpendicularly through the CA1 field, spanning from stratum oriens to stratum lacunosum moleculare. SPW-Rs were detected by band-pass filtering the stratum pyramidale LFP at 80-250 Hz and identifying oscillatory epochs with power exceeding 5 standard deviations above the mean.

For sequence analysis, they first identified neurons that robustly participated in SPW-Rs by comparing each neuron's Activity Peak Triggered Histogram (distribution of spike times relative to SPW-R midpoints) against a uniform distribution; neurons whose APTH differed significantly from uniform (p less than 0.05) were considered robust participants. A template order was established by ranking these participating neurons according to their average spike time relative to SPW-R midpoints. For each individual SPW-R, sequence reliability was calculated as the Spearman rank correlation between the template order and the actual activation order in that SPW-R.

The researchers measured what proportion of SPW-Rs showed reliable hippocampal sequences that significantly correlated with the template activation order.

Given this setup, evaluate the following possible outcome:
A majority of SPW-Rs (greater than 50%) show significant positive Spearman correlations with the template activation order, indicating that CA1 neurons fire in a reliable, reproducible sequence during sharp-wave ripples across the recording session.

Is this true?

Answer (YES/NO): NO